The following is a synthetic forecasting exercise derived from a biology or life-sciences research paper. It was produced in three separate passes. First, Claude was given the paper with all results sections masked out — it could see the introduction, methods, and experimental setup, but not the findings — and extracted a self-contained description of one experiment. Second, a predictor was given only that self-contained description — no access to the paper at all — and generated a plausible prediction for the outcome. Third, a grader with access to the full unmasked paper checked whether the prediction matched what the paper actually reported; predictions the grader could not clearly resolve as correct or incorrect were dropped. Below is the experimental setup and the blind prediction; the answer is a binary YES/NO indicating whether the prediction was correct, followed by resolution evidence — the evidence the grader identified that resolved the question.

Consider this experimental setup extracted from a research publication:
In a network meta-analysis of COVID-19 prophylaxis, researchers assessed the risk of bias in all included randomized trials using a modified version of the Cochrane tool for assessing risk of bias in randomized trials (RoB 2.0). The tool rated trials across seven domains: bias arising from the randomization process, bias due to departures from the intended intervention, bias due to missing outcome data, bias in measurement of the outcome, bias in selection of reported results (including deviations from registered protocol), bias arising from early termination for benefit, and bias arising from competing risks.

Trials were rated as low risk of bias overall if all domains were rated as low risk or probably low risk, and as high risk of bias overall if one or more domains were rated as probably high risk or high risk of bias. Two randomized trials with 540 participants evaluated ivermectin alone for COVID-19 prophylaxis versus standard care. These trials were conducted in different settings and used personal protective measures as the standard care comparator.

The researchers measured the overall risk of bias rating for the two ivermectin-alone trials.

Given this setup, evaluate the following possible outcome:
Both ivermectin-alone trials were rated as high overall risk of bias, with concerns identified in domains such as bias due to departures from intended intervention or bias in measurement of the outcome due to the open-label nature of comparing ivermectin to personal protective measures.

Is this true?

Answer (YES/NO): YES